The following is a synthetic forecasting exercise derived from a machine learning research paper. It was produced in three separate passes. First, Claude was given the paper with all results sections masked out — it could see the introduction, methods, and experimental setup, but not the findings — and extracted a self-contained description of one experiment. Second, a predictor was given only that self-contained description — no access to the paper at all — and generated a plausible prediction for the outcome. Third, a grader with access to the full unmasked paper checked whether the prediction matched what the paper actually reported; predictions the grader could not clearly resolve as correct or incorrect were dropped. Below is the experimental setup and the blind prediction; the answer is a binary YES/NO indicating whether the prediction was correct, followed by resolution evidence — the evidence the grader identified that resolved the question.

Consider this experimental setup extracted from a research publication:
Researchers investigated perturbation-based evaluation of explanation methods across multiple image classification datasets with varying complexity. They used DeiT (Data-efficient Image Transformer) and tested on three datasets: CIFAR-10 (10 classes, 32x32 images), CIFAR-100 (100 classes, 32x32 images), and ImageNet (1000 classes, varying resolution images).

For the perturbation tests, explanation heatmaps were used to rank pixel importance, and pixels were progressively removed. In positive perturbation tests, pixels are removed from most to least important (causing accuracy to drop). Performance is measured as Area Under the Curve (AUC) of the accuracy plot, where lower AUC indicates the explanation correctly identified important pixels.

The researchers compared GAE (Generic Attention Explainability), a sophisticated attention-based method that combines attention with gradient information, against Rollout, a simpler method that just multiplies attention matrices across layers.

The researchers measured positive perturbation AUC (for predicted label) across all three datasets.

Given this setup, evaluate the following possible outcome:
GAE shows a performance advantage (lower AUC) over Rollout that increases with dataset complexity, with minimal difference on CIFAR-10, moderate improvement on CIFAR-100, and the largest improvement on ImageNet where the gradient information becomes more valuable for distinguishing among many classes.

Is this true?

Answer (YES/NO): YES